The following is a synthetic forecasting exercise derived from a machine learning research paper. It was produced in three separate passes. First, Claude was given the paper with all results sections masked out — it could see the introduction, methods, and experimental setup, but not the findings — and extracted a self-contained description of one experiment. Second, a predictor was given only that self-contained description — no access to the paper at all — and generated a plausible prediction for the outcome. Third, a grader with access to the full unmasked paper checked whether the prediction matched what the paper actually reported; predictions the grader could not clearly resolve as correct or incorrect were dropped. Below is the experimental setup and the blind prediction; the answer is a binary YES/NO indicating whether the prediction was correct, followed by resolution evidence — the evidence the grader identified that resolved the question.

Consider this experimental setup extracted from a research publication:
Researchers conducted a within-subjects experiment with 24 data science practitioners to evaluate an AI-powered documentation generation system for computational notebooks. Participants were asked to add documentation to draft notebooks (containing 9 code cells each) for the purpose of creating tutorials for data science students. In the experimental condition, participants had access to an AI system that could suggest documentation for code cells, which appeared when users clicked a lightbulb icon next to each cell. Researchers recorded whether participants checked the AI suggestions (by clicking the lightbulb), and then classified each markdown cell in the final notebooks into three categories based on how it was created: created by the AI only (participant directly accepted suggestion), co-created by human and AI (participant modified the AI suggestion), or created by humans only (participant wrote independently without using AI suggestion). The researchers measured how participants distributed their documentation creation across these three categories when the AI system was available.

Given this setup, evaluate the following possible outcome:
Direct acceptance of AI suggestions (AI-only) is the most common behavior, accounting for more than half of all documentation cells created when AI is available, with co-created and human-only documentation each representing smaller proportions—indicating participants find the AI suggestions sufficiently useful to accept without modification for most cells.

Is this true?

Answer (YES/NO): NO